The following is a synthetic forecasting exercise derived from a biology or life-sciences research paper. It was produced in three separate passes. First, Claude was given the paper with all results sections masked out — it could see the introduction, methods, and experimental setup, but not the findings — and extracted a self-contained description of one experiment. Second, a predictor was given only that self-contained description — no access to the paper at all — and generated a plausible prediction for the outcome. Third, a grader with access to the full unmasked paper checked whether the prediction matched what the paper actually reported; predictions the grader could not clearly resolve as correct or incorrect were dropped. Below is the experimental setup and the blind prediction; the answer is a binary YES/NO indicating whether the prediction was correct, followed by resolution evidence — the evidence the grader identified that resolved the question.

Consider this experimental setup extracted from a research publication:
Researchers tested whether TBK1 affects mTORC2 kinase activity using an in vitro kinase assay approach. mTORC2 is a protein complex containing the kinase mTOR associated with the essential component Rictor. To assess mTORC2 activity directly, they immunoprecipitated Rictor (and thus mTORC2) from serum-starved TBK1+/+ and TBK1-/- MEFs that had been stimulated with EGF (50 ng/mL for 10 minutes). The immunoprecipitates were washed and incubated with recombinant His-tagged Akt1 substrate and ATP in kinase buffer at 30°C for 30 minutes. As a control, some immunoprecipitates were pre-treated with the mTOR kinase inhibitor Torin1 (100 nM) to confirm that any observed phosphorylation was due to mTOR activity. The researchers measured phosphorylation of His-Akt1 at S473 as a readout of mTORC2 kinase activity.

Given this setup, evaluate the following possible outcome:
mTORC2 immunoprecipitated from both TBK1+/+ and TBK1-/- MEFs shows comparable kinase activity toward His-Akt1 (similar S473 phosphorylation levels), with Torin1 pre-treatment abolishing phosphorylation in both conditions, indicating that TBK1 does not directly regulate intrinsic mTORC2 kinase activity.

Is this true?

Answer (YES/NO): NO